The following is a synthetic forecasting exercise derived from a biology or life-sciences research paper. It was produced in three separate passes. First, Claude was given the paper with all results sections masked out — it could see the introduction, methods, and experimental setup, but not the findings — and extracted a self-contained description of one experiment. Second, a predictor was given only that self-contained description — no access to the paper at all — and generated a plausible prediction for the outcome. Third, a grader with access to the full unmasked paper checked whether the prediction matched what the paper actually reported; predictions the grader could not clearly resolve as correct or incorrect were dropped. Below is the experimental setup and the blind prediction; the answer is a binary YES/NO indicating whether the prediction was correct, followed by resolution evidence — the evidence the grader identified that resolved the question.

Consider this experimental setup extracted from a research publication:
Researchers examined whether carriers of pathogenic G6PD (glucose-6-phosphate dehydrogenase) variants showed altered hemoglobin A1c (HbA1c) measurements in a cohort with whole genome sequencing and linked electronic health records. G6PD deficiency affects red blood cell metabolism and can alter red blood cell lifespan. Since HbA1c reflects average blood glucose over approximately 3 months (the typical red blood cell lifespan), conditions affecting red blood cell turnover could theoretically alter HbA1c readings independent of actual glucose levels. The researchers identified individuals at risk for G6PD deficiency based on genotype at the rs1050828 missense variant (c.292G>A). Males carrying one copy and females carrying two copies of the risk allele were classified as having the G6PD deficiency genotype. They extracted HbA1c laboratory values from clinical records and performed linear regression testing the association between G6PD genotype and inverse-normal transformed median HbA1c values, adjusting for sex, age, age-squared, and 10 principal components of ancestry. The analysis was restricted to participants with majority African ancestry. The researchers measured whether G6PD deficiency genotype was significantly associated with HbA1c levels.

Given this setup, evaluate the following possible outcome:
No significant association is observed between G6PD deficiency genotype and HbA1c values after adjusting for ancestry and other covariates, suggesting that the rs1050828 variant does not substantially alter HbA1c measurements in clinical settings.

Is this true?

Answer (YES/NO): NO